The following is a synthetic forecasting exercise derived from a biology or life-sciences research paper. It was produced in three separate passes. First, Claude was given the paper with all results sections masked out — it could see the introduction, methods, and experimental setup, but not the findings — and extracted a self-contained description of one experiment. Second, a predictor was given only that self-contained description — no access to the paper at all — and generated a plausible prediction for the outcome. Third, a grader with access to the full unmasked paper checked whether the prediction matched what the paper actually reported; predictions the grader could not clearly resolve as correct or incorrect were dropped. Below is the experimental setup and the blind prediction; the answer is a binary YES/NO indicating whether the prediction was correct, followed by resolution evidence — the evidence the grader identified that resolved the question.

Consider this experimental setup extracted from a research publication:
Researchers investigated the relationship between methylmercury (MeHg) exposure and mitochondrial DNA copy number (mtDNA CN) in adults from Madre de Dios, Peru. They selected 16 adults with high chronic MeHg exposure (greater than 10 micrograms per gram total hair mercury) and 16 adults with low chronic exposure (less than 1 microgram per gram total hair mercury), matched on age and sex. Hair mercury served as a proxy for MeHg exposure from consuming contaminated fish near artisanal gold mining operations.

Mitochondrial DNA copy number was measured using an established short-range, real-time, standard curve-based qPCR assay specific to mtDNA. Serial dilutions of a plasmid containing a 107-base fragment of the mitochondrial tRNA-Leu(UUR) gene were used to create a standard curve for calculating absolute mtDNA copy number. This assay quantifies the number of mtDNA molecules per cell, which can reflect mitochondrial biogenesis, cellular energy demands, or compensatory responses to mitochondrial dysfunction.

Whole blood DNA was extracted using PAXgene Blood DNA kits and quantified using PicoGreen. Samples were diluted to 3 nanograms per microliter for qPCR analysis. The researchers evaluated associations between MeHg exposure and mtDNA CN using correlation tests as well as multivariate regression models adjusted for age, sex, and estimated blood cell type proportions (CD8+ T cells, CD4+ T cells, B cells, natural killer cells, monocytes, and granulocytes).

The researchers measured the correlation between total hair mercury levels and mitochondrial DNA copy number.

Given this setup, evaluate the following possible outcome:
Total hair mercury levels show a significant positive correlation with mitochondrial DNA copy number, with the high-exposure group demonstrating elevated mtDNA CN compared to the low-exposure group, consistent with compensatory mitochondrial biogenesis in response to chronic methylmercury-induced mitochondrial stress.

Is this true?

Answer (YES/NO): NO